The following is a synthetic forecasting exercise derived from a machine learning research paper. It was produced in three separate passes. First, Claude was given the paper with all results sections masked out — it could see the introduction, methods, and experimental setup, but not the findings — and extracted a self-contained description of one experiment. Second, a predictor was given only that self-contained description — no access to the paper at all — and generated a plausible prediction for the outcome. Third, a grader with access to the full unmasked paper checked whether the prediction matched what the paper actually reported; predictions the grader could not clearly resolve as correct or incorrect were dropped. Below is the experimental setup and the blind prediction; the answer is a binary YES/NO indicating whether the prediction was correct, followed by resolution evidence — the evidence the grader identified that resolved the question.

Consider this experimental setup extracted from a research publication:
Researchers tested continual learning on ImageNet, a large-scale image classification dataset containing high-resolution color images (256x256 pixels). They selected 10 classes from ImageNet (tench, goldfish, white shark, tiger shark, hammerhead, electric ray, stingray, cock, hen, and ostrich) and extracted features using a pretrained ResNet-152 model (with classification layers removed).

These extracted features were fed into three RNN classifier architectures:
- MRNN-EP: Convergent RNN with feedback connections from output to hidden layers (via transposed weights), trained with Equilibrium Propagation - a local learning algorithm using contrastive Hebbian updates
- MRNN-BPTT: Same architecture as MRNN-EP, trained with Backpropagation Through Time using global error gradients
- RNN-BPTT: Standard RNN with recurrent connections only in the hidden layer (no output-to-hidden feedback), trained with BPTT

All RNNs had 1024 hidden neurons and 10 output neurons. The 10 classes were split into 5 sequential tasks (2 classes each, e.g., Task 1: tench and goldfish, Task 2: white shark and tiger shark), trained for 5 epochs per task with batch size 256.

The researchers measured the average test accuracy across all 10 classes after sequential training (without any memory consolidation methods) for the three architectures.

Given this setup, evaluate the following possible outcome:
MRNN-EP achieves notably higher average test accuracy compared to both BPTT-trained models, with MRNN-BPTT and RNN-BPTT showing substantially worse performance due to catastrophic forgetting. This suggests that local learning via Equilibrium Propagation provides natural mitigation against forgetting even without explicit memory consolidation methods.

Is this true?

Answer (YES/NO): YES